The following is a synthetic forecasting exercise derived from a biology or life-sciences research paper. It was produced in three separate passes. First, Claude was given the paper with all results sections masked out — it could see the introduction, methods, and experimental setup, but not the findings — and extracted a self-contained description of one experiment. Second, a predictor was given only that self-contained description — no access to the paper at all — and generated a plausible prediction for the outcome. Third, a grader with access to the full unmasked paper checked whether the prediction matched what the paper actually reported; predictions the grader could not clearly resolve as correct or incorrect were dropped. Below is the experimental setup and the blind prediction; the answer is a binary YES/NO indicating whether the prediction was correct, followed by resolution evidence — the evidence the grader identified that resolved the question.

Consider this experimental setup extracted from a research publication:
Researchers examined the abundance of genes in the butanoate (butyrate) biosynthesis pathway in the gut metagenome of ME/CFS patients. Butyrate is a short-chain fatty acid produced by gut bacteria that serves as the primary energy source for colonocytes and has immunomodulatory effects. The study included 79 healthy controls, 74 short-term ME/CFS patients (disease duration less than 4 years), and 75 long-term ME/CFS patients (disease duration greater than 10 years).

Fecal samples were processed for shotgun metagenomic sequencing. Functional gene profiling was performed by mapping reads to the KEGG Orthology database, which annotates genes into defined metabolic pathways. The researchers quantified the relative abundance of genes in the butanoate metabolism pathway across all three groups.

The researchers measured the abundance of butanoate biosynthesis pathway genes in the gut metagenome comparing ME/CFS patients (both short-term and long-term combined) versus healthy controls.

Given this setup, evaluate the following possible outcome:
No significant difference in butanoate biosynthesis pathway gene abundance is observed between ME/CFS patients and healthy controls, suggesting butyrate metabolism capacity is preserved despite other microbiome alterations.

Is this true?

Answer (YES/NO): NO